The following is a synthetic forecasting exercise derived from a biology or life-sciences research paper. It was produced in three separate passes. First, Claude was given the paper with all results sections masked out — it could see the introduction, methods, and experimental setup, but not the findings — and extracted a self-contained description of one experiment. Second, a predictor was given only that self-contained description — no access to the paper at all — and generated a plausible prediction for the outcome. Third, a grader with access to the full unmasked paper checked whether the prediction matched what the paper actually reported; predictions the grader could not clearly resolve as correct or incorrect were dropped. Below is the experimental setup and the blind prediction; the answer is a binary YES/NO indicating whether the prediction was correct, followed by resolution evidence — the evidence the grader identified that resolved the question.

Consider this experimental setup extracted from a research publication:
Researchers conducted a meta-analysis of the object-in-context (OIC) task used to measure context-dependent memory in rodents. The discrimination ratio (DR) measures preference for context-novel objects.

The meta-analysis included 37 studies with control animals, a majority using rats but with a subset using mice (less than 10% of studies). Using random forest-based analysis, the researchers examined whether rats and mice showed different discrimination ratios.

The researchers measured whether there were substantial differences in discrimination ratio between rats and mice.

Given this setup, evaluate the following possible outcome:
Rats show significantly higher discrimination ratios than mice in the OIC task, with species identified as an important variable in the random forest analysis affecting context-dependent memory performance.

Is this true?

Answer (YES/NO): NO